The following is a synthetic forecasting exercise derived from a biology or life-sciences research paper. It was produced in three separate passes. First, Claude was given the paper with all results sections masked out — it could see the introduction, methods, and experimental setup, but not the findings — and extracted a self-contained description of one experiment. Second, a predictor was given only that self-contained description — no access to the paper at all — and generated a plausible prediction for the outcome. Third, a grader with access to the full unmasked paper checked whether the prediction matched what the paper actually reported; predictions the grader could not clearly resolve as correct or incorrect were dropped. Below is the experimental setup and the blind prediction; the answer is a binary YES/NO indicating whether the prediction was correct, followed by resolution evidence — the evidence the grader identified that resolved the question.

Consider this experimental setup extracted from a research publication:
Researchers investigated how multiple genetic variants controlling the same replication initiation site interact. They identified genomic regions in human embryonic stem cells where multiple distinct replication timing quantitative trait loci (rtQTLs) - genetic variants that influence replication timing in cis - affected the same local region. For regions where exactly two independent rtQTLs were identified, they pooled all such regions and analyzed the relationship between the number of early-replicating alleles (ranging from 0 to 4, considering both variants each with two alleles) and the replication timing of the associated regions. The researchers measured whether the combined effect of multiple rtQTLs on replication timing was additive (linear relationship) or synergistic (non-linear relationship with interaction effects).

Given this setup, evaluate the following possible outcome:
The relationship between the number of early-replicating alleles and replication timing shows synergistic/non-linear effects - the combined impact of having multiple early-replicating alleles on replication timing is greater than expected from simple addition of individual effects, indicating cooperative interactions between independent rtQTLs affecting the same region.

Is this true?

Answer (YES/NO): NO